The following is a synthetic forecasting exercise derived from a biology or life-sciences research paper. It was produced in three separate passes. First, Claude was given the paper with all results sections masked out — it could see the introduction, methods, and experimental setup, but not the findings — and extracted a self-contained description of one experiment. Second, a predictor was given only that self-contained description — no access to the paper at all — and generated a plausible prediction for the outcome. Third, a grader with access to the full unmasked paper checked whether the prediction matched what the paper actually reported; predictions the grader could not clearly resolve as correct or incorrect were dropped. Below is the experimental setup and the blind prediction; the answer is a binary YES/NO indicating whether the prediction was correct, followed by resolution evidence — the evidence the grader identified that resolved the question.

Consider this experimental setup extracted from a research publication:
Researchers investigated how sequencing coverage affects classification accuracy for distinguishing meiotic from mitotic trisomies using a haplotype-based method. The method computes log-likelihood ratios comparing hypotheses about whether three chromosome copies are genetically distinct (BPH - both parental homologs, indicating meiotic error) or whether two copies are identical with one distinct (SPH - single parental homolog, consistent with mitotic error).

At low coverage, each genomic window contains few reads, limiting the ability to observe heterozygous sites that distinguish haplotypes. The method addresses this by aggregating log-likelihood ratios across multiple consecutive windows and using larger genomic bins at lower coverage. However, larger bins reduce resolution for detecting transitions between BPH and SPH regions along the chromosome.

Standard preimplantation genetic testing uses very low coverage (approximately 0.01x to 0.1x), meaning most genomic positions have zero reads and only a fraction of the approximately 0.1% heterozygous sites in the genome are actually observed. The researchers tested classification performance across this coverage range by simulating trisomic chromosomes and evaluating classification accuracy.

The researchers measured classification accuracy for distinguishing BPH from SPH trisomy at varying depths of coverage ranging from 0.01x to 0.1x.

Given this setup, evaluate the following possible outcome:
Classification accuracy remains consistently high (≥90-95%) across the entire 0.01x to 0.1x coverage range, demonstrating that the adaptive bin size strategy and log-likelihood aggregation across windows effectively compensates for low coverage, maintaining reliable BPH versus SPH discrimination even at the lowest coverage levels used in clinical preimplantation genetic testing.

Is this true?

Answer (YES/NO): NO